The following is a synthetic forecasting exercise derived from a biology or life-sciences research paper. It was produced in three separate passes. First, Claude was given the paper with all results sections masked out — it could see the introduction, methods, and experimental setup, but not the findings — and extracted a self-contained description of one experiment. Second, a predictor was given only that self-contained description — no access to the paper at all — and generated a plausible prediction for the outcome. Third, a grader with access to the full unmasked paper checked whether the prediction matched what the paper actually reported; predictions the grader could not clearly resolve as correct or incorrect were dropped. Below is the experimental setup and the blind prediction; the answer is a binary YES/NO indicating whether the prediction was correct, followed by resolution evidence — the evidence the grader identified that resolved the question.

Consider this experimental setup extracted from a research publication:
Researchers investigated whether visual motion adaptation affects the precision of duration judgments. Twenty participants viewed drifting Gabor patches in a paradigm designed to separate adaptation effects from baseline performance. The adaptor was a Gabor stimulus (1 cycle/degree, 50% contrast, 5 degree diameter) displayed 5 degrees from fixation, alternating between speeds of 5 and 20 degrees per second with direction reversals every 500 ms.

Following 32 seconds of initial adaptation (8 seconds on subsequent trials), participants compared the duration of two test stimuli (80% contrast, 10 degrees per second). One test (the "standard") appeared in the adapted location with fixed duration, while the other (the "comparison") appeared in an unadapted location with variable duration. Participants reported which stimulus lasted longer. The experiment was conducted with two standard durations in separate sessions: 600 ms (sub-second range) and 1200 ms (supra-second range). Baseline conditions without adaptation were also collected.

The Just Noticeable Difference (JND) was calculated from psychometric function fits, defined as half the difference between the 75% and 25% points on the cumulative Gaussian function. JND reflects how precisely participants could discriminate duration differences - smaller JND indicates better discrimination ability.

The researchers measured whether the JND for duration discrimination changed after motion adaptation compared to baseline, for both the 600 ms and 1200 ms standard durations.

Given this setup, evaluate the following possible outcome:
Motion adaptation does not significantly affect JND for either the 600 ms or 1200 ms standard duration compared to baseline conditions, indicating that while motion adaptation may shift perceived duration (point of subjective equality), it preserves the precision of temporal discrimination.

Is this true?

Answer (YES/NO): NO